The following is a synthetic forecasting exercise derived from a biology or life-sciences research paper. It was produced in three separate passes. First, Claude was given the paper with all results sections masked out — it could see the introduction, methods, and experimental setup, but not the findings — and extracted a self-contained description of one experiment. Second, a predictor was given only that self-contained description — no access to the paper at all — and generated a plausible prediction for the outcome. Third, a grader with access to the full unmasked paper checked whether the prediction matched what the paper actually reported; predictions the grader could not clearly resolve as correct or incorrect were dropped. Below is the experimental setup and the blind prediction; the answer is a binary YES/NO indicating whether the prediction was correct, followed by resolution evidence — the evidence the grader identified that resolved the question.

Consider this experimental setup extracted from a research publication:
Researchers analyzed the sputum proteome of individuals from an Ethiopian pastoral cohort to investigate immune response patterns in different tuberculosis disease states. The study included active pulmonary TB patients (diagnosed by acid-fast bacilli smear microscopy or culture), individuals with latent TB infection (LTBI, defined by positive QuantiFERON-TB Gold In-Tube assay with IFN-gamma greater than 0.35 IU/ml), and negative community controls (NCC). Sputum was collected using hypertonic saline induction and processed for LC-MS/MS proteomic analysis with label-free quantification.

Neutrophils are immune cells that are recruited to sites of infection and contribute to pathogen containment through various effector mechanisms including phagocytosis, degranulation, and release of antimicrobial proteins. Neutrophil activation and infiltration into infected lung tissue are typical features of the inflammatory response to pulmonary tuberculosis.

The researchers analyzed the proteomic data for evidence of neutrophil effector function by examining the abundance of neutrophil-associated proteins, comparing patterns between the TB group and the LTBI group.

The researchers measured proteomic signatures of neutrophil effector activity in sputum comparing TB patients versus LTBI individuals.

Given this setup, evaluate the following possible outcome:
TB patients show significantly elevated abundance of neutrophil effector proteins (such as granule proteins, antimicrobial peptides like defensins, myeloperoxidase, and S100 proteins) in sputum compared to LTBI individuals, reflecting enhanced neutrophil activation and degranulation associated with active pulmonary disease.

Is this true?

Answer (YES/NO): YES